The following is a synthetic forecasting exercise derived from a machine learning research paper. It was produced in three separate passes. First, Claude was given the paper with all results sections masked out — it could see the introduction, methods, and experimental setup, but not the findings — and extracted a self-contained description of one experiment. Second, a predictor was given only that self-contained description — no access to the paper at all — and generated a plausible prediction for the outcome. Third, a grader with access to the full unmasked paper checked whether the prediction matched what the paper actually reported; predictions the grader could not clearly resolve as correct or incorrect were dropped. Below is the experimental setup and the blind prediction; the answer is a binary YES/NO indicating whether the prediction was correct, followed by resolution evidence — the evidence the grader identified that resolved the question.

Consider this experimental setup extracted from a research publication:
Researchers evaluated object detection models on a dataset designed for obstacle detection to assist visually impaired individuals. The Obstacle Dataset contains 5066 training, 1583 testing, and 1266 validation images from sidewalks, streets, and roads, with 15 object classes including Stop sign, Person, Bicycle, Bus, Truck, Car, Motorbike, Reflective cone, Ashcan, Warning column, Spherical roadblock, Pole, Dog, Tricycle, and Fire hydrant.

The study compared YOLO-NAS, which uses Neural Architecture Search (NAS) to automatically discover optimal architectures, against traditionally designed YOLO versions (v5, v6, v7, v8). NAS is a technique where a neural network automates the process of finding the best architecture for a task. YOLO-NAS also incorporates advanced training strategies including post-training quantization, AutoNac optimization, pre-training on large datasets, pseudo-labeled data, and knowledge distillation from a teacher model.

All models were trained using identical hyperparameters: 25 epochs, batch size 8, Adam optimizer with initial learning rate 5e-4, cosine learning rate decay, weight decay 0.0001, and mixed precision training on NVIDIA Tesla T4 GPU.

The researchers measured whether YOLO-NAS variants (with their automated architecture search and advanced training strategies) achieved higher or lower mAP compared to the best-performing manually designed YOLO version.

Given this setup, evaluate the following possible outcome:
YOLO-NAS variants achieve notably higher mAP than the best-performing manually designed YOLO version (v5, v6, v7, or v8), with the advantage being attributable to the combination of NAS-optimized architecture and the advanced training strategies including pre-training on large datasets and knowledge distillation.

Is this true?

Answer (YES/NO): NO